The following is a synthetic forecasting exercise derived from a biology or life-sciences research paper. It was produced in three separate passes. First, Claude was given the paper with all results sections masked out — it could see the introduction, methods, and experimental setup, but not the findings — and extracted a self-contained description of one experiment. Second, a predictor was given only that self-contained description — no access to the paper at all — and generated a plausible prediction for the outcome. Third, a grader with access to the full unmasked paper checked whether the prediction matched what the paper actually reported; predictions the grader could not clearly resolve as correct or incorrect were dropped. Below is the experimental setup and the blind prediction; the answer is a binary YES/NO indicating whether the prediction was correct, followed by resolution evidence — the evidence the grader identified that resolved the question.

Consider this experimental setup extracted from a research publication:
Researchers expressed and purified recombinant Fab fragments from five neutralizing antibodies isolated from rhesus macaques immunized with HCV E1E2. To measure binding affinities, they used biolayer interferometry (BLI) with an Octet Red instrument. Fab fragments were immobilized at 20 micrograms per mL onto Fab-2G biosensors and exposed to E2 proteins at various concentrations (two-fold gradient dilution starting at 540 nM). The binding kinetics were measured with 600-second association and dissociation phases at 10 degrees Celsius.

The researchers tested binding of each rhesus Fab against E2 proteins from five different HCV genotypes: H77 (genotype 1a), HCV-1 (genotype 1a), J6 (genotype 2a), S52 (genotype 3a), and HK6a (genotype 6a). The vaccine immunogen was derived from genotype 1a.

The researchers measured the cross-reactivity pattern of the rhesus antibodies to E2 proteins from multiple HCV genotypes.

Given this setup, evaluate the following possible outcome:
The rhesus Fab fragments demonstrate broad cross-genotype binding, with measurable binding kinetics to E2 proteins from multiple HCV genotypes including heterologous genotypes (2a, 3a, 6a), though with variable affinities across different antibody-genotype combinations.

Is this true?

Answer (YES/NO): YES